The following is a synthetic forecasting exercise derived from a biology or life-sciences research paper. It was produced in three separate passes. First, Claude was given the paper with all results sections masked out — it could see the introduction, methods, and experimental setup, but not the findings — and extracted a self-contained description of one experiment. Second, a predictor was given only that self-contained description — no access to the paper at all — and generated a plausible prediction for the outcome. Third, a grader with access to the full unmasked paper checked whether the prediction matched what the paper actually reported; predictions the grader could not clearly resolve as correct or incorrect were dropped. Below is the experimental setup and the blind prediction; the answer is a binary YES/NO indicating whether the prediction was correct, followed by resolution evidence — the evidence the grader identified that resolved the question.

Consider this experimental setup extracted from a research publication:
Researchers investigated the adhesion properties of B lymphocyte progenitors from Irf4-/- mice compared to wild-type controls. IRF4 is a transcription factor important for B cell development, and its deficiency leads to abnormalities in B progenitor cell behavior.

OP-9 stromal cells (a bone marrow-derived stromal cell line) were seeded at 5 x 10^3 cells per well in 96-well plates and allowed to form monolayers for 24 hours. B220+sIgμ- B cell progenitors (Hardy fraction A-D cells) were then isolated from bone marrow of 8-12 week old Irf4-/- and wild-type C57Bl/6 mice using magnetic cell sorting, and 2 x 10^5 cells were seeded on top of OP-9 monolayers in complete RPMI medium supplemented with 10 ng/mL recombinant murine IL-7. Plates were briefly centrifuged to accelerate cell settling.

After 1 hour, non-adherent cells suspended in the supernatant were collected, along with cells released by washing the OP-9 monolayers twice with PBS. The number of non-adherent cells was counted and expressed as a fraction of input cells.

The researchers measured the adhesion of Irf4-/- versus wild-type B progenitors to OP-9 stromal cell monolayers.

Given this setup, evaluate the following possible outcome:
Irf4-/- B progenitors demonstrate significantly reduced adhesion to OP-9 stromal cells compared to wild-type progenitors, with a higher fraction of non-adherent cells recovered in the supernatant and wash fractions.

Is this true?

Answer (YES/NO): NO